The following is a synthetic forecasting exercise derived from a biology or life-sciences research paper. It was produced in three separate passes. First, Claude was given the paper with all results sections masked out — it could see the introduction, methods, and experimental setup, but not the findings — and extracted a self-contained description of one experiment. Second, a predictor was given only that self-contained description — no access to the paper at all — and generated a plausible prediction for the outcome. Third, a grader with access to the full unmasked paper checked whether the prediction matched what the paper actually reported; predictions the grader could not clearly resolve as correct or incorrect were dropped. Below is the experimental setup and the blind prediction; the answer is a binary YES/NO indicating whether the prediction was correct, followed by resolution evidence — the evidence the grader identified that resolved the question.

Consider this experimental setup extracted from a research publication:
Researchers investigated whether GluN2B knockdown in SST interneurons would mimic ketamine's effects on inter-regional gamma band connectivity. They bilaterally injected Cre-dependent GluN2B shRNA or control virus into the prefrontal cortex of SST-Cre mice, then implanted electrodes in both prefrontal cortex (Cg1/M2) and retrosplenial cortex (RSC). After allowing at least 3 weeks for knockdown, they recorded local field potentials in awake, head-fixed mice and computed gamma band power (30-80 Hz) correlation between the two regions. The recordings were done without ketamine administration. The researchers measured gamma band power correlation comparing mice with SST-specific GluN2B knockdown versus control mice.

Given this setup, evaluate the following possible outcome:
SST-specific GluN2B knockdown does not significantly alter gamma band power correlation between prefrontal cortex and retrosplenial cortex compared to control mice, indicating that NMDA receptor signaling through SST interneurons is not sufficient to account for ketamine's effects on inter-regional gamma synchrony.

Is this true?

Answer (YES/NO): NO